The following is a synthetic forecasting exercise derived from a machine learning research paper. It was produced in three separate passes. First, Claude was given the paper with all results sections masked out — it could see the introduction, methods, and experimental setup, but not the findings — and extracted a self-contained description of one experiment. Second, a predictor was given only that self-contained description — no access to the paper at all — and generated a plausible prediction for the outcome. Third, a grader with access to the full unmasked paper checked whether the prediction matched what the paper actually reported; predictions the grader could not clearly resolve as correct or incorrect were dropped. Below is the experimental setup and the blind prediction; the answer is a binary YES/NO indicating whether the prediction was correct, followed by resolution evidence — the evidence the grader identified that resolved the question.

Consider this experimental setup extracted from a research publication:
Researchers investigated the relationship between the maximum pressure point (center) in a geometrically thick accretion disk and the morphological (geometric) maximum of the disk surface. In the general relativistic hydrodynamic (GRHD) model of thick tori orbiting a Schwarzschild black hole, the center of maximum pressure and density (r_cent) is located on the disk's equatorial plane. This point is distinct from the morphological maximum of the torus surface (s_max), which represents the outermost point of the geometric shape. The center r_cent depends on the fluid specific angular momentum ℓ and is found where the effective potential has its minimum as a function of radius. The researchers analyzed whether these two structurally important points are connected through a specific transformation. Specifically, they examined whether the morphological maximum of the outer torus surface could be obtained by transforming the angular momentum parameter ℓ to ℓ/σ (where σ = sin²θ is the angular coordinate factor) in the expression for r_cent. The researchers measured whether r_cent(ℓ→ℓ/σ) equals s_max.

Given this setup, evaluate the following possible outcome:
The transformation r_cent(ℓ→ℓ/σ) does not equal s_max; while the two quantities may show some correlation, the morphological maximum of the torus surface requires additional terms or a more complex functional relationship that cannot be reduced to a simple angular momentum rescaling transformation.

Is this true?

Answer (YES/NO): NO